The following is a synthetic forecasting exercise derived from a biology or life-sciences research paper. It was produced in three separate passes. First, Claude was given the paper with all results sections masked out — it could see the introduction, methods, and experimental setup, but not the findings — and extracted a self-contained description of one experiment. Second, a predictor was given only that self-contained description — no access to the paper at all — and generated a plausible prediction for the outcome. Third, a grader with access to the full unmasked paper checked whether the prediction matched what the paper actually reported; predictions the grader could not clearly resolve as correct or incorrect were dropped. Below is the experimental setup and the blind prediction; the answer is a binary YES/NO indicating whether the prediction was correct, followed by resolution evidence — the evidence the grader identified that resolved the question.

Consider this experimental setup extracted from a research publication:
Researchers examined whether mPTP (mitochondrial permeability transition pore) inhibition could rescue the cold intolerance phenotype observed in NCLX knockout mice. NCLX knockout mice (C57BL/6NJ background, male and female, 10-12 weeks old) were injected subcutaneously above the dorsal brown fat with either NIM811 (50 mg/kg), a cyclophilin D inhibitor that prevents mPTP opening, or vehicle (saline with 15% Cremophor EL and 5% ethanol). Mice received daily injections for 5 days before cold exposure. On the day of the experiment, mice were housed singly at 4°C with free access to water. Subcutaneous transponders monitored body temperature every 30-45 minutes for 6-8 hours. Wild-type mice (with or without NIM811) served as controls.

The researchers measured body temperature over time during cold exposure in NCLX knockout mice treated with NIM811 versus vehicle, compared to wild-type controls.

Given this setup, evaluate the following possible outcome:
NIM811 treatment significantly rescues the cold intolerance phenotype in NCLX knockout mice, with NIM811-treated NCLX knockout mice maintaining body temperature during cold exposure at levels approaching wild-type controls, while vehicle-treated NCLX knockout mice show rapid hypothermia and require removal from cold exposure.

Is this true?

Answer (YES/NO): YES